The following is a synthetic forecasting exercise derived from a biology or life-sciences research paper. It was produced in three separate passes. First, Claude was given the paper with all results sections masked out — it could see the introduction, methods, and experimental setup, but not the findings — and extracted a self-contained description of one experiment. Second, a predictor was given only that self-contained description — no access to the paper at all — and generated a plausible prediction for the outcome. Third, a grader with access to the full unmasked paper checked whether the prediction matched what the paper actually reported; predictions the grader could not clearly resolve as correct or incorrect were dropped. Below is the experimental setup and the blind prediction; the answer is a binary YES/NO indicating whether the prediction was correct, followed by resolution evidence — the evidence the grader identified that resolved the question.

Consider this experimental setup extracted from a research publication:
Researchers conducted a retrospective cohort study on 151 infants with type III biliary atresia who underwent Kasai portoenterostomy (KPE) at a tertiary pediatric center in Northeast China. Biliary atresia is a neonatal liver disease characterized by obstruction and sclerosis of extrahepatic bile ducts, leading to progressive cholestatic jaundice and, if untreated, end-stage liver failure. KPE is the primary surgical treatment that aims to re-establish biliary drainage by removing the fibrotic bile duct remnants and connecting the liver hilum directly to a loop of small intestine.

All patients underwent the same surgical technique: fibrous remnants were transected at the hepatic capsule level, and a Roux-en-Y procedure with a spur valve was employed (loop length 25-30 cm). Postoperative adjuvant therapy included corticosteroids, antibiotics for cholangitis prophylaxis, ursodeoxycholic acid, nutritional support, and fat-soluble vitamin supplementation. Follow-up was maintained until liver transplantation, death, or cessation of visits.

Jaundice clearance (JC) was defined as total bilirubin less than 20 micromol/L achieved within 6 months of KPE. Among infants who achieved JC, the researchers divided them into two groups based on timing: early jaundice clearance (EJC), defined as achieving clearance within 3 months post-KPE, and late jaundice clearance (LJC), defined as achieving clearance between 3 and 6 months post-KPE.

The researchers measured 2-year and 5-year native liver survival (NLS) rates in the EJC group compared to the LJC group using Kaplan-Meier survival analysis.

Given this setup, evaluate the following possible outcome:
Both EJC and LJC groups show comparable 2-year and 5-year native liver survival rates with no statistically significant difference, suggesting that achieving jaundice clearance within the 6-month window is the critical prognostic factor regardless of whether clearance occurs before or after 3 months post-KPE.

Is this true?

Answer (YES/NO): YES